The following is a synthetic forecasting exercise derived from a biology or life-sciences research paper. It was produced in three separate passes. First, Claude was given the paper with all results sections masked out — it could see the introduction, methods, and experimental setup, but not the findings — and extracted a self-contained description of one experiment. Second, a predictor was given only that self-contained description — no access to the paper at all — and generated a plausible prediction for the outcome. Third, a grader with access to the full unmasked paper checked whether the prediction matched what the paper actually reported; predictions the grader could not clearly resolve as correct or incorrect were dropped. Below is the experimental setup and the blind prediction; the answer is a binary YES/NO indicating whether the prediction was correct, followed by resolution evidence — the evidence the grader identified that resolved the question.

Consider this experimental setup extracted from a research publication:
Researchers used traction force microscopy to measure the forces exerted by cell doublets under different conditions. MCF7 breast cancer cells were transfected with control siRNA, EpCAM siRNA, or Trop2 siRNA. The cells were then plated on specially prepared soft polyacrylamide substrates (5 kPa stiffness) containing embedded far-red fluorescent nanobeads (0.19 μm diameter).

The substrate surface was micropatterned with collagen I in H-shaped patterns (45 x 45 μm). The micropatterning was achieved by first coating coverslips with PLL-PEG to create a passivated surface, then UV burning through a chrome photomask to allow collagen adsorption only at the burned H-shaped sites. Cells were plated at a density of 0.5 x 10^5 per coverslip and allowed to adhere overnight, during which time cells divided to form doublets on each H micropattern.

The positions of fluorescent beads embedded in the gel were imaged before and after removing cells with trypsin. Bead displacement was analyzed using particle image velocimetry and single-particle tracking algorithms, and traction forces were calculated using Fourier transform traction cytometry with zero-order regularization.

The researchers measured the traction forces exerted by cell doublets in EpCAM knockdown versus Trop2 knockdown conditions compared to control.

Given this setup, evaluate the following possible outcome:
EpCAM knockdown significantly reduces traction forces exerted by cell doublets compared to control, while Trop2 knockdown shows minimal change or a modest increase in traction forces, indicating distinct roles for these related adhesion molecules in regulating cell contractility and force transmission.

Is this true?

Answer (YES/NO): NO